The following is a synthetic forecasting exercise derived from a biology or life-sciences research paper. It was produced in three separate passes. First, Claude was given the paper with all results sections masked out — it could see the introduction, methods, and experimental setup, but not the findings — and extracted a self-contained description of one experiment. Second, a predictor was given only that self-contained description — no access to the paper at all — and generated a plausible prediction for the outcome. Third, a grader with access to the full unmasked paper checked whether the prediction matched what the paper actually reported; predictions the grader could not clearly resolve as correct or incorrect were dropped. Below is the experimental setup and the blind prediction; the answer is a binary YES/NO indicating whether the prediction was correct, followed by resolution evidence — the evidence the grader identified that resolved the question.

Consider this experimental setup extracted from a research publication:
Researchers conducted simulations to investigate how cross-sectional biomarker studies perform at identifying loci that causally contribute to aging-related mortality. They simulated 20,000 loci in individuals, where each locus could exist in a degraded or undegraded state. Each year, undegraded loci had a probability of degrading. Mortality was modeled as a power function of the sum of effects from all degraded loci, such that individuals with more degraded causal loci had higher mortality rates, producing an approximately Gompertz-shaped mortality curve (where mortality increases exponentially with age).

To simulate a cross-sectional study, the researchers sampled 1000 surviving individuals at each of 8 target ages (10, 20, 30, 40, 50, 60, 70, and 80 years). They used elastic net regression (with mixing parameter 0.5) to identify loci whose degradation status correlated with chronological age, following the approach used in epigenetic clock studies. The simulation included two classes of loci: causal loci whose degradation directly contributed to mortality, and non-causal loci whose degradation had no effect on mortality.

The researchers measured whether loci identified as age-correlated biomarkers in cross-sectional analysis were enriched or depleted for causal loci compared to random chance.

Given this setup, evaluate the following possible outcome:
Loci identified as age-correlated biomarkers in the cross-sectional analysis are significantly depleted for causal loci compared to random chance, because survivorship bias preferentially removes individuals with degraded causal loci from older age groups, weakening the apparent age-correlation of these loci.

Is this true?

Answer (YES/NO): YES